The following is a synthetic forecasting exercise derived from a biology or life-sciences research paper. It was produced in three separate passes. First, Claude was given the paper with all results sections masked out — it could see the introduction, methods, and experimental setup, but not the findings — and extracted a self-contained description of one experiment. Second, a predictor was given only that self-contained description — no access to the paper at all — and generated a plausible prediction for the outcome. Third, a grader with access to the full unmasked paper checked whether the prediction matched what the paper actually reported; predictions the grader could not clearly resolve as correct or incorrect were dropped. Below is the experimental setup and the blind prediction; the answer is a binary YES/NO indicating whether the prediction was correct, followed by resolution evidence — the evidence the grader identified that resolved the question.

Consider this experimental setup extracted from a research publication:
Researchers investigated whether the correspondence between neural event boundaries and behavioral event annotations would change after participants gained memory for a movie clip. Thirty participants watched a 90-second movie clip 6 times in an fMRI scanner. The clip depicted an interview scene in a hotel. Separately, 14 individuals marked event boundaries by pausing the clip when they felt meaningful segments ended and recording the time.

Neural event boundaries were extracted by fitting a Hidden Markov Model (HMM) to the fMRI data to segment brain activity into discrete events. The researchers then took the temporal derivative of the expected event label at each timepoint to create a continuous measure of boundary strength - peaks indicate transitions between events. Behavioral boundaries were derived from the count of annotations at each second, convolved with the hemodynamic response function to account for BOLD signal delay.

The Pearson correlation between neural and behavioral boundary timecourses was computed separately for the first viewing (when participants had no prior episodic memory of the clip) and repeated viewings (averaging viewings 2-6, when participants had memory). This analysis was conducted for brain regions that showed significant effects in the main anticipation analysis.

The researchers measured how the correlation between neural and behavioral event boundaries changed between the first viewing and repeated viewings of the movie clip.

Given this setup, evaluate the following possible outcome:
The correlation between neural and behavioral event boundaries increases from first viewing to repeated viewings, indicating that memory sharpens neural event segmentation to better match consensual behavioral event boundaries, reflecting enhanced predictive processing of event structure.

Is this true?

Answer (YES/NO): NO